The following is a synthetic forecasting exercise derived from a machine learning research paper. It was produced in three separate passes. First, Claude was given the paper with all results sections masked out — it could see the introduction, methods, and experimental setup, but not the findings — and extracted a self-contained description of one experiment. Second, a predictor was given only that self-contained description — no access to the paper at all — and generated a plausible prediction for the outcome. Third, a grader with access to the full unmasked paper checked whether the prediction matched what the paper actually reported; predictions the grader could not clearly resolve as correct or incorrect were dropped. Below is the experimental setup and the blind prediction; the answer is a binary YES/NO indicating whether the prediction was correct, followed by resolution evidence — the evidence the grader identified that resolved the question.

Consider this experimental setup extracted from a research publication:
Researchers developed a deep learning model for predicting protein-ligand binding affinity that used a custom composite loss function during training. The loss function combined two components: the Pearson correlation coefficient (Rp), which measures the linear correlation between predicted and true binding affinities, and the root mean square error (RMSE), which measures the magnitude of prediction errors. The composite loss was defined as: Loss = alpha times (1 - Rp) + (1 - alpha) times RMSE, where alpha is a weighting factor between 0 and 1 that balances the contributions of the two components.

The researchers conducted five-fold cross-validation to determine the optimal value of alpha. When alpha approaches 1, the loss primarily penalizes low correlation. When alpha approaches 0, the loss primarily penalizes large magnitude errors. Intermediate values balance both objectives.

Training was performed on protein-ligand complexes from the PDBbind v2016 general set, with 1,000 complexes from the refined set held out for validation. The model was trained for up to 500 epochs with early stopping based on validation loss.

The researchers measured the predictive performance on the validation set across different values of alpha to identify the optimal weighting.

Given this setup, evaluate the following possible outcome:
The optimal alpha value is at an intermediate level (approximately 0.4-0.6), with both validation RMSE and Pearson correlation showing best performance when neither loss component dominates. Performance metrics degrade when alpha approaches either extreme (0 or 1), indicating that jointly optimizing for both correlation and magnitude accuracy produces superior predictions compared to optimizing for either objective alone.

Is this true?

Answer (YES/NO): NO